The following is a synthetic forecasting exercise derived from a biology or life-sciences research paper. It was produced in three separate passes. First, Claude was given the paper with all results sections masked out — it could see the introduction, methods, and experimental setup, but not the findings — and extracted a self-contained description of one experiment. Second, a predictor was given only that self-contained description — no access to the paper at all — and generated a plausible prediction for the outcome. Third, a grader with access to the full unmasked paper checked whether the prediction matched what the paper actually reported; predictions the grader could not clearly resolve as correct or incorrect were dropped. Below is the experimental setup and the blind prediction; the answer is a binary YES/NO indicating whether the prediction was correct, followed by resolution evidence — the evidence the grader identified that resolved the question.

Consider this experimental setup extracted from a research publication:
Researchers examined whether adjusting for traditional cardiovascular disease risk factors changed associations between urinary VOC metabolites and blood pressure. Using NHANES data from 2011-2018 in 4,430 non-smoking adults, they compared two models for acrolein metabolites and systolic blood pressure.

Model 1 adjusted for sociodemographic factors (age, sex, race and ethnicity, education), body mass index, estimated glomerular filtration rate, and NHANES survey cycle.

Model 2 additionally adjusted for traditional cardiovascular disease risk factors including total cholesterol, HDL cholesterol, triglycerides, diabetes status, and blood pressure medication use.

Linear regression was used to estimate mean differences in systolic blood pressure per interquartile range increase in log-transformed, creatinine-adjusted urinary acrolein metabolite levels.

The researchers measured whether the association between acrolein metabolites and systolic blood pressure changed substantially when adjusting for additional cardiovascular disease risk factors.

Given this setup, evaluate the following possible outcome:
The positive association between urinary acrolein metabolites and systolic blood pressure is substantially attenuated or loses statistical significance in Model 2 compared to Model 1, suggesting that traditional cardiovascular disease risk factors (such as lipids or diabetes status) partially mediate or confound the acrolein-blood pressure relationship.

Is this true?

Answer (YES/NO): NO